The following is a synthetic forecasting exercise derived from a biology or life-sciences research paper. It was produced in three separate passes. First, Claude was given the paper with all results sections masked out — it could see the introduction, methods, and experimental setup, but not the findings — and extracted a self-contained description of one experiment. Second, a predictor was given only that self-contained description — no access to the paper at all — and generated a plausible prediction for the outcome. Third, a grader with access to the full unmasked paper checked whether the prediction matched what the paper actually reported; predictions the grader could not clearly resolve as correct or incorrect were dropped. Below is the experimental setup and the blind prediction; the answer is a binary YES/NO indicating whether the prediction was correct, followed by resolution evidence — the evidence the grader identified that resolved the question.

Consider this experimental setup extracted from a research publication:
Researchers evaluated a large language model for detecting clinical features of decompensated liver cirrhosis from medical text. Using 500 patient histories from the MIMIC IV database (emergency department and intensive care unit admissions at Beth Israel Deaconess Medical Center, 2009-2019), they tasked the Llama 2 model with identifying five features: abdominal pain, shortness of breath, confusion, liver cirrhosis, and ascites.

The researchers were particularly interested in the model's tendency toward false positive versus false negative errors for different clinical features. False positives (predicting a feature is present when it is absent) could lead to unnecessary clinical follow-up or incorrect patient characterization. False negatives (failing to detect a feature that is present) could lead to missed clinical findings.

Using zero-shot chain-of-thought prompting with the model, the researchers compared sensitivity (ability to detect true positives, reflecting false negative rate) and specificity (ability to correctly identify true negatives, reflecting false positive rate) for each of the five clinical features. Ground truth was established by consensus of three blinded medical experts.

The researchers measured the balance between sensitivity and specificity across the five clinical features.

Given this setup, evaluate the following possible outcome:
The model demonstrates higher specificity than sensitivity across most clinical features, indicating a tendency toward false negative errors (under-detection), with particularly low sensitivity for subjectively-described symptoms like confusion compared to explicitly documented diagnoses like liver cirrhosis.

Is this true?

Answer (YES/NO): YES